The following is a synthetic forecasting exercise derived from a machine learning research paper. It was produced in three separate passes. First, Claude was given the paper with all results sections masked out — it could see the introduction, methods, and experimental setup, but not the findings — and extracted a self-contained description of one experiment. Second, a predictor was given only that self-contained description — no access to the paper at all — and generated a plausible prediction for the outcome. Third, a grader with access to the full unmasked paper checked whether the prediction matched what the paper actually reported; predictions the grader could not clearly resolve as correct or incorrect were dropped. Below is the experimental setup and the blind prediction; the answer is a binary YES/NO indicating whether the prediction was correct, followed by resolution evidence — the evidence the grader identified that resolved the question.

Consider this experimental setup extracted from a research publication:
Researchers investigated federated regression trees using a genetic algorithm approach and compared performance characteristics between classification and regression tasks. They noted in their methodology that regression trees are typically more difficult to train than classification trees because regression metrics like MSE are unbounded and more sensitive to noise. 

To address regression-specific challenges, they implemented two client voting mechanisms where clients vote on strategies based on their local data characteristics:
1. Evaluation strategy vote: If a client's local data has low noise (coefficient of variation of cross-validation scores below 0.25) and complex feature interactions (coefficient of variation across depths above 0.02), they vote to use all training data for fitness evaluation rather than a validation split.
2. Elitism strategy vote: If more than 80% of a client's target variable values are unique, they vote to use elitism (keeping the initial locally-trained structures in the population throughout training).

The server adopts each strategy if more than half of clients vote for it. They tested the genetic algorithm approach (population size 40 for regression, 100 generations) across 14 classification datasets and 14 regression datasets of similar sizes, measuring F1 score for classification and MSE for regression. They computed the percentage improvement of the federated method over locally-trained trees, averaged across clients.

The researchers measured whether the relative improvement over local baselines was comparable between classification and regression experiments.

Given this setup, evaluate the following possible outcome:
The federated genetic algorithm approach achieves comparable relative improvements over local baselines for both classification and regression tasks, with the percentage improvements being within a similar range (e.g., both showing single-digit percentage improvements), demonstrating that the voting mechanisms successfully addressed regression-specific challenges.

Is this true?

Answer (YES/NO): NO